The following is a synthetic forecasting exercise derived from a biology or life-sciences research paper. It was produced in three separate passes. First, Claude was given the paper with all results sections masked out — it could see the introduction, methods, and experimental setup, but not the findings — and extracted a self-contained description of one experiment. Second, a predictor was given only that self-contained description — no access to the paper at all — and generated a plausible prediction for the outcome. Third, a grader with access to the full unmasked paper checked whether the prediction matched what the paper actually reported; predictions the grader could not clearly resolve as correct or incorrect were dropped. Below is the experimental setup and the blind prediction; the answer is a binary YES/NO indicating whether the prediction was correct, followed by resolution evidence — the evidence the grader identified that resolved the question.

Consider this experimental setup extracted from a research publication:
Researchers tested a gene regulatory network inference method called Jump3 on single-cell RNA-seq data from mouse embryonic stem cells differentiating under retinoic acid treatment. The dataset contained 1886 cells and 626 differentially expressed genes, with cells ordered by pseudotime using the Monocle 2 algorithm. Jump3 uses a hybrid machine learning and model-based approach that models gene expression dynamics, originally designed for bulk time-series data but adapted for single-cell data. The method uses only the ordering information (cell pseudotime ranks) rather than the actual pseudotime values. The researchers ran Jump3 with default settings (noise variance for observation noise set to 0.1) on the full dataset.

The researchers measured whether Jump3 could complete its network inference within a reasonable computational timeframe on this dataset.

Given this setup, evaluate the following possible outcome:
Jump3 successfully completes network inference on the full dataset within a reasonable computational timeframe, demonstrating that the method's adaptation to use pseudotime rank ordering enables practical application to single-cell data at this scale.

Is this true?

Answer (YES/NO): NO